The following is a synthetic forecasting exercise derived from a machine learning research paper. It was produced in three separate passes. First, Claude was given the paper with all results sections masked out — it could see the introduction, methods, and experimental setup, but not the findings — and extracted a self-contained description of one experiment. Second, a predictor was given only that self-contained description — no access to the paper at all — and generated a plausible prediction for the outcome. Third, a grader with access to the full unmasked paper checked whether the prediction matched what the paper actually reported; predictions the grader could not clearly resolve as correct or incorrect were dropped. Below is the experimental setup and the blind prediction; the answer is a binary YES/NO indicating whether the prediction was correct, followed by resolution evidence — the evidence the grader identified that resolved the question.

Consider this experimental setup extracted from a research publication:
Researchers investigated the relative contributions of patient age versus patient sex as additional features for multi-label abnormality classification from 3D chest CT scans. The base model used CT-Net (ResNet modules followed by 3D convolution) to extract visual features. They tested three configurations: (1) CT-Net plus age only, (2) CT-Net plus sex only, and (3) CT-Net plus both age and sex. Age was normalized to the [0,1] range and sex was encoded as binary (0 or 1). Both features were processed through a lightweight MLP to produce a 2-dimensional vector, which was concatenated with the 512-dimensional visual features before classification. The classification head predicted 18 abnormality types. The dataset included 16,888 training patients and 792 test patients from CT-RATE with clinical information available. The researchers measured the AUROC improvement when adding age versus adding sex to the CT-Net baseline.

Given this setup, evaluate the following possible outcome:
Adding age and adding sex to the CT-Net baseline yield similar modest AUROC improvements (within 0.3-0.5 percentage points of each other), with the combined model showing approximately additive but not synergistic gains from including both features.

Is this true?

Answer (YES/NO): NO